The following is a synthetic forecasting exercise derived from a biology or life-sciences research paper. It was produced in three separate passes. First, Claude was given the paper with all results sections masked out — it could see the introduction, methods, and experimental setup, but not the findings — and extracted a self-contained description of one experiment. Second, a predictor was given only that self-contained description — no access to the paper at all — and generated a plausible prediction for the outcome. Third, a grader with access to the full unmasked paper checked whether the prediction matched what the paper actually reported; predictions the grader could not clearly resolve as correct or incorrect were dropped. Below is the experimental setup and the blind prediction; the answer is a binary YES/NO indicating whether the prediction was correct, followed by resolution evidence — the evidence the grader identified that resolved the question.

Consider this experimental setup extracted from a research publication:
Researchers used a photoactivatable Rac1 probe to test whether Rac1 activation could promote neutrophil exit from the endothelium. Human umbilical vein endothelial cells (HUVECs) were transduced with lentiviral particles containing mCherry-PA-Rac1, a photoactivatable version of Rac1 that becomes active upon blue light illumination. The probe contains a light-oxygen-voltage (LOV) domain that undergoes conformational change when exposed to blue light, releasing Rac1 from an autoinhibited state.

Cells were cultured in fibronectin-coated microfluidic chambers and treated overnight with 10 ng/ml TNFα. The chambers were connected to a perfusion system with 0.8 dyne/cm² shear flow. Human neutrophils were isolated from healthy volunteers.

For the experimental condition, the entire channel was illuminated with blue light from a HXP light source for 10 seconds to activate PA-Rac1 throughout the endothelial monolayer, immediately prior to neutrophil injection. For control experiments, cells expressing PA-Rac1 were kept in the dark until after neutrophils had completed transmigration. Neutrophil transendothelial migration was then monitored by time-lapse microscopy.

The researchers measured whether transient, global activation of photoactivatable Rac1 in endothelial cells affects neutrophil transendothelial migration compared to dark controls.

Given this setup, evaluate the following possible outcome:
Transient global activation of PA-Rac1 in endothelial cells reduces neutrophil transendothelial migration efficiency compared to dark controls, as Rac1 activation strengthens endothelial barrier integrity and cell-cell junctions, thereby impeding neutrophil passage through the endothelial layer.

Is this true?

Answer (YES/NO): NO